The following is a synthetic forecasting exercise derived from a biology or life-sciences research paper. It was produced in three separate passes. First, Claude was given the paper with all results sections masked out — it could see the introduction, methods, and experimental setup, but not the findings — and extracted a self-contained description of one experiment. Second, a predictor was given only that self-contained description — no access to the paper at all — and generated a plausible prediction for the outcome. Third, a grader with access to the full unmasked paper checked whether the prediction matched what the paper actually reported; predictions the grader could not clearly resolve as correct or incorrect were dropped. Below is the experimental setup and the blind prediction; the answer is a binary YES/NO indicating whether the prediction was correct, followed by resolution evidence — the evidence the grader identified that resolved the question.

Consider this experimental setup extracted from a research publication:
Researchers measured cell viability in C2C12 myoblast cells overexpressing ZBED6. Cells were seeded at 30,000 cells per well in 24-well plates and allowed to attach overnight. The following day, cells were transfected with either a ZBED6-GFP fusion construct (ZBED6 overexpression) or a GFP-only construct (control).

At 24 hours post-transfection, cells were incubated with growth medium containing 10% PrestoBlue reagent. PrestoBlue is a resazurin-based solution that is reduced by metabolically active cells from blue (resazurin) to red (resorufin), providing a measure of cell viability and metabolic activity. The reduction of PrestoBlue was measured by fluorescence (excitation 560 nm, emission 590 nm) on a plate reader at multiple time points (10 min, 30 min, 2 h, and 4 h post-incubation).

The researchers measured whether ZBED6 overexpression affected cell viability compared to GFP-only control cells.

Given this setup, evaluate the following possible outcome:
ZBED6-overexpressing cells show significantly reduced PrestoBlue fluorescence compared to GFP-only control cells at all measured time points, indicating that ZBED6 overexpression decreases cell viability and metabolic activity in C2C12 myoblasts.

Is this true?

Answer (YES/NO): YES